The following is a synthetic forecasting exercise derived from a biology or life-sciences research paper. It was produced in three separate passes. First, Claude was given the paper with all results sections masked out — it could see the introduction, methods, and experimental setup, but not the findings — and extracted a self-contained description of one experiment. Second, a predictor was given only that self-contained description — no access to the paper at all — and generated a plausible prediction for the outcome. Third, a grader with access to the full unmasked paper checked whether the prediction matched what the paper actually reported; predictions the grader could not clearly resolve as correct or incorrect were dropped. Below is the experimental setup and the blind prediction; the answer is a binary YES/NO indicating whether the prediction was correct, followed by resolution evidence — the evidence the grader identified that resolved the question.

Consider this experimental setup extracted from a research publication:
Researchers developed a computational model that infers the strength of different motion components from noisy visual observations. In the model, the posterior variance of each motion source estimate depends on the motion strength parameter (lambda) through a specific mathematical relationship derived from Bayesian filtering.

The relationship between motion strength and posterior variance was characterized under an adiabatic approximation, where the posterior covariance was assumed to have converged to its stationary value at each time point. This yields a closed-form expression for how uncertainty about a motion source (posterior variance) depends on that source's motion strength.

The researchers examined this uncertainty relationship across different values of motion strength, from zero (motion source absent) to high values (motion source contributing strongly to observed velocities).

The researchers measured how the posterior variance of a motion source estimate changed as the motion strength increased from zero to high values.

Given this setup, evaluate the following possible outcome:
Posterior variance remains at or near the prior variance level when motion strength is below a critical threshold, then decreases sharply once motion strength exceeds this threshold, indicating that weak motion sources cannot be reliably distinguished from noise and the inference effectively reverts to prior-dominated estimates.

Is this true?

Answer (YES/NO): NO